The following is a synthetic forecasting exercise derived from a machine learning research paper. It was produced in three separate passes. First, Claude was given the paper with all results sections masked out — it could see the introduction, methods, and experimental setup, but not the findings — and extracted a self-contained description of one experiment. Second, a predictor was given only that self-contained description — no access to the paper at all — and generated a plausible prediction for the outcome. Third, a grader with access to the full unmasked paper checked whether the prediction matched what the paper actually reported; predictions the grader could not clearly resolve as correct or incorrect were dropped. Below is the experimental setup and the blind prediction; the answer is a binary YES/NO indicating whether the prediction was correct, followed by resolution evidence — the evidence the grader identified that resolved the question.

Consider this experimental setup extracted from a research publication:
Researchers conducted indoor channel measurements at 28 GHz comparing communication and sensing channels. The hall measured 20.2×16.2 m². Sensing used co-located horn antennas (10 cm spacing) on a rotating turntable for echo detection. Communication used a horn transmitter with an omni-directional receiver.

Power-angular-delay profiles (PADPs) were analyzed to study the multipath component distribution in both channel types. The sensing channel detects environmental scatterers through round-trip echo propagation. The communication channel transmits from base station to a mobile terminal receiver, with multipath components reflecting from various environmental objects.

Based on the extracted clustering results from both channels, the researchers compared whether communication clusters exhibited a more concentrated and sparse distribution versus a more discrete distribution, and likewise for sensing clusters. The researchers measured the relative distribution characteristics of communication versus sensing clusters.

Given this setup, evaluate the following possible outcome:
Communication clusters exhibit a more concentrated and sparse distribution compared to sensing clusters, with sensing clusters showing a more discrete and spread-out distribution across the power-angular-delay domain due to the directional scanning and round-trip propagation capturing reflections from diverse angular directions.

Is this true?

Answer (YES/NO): YES